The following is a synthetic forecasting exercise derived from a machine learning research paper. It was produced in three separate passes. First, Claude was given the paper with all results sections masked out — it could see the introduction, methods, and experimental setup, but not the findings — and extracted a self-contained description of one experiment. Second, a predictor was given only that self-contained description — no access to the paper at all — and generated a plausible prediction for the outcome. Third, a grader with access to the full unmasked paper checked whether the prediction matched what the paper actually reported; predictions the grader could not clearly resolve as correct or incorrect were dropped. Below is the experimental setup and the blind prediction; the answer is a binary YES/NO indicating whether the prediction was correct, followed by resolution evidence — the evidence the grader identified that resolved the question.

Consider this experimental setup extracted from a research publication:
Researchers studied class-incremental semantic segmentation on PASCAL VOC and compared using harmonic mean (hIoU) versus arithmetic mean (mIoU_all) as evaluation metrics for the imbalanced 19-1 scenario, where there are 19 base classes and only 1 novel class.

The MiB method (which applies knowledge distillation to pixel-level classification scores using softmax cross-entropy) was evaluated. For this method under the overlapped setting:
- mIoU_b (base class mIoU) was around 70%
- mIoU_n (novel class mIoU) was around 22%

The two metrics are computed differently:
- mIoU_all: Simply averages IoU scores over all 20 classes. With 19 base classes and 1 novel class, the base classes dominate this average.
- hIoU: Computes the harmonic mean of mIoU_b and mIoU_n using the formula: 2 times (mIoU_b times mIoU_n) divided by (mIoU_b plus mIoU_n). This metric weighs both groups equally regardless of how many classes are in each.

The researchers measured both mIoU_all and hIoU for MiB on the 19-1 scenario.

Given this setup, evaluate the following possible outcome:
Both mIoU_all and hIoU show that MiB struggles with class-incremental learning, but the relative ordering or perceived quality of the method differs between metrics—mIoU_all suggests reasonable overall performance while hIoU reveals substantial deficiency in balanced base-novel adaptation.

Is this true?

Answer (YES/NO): YES